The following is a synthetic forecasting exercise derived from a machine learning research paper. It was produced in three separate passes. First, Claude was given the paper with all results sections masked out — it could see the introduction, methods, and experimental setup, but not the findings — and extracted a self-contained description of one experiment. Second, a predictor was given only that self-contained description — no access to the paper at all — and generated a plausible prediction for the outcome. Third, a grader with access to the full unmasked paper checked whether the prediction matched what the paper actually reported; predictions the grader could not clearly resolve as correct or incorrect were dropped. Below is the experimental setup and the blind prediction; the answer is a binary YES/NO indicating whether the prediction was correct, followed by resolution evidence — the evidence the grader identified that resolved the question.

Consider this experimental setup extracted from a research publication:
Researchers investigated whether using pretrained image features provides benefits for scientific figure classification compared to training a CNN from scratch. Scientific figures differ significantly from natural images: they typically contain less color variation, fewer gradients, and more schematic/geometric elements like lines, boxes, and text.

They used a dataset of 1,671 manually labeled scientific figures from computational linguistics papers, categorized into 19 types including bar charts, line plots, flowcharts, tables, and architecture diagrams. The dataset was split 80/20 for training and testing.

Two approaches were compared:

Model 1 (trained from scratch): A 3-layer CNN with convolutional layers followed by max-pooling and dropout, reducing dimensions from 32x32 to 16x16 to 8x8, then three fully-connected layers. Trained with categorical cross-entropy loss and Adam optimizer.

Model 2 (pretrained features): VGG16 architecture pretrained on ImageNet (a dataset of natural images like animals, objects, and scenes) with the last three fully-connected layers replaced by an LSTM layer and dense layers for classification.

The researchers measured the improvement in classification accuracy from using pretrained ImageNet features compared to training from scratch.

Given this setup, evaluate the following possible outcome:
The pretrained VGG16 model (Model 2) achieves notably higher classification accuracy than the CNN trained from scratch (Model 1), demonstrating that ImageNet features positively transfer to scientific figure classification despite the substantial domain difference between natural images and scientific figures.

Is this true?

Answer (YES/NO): YES